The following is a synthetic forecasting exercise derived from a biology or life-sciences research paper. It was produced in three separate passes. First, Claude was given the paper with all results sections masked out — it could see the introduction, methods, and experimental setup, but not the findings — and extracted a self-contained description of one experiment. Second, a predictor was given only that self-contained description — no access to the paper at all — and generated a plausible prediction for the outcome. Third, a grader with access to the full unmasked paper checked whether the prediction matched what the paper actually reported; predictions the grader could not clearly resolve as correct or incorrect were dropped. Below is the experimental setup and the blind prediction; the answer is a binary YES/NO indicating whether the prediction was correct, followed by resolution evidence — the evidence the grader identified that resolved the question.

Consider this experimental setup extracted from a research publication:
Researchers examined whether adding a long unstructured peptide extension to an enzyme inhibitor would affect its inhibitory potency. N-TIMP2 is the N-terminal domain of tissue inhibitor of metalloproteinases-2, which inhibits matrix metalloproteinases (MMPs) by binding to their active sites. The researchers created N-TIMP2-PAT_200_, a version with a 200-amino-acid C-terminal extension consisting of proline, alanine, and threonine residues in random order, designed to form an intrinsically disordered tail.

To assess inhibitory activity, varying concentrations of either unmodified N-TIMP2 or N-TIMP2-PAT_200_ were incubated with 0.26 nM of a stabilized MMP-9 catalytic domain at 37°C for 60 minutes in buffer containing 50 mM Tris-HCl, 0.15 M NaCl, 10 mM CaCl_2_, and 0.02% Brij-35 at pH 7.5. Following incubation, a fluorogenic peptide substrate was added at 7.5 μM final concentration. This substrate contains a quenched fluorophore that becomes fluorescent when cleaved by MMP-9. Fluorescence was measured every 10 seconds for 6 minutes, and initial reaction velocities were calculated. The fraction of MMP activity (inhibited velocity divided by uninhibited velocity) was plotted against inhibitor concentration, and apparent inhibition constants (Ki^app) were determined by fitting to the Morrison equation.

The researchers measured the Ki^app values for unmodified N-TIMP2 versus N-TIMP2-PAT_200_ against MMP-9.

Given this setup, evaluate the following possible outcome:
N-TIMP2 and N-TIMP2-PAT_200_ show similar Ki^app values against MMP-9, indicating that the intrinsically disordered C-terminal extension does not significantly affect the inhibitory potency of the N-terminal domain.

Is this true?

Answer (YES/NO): NO